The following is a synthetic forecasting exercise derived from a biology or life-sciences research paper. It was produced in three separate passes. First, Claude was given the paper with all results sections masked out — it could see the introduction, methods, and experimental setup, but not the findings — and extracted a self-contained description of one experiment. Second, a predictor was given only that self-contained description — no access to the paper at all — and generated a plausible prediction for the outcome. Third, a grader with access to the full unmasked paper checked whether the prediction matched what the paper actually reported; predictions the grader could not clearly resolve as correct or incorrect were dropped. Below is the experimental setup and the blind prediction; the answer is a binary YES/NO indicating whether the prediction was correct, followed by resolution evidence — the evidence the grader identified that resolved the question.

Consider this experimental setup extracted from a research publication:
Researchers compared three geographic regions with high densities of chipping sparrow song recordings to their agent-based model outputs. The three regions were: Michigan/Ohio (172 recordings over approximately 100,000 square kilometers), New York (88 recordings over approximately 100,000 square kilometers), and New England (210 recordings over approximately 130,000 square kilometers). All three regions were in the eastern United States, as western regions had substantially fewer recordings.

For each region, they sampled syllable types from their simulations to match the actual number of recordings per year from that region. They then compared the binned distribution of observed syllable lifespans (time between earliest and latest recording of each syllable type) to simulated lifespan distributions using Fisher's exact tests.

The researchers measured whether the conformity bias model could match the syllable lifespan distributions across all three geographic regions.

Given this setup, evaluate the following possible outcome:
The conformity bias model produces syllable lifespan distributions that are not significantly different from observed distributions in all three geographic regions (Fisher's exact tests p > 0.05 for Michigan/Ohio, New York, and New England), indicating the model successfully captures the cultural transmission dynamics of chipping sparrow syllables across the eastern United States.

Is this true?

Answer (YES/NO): NO